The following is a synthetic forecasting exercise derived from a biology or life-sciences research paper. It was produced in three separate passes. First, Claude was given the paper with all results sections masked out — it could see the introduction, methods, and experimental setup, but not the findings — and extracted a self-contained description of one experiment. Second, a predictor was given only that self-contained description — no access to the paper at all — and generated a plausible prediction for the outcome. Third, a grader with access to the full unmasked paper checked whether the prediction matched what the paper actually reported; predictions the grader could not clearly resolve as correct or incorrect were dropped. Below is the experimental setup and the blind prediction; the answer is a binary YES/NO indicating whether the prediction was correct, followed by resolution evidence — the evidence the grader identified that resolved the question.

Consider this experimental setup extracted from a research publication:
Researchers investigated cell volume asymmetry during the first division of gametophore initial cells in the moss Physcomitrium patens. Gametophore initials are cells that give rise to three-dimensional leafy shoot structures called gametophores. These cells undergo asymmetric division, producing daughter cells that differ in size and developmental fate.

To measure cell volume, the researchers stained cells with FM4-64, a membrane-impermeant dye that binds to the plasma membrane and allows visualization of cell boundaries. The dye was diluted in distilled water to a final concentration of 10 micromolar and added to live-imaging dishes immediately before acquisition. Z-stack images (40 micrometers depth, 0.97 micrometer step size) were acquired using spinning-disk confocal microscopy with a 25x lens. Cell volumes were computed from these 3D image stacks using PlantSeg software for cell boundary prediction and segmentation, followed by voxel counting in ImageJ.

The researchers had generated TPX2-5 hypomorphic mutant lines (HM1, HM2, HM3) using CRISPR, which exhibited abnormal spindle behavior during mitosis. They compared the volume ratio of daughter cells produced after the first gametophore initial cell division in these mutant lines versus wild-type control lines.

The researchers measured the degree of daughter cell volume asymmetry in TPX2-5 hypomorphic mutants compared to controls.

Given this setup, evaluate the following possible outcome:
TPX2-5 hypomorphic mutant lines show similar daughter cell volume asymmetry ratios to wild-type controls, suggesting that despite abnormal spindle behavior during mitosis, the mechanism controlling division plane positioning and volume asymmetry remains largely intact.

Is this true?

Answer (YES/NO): NO